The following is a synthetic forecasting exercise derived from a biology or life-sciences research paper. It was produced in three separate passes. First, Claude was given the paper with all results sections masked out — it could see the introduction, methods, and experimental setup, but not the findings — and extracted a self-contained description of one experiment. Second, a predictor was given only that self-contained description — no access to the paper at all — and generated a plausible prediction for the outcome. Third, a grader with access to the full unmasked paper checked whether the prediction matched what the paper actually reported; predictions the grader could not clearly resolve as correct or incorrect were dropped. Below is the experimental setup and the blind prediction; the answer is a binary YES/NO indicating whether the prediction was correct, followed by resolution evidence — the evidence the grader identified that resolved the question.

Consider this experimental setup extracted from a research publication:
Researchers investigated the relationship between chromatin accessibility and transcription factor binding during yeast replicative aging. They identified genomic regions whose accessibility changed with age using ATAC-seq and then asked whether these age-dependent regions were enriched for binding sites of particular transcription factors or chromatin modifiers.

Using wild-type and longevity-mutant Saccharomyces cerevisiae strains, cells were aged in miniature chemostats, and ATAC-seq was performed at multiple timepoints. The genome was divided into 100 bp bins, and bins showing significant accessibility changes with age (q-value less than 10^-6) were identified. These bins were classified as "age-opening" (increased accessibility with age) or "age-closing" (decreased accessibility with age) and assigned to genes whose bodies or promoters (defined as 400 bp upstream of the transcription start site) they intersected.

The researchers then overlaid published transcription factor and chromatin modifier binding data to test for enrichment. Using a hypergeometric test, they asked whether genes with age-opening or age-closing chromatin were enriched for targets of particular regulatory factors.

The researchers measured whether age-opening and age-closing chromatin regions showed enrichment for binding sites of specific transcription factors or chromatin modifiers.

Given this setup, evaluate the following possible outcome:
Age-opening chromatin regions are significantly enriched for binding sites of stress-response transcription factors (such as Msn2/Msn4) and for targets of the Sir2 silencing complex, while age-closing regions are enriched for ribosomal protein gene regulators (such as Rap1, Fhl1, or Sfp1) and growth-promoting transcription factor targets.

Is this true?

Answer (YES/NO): NO